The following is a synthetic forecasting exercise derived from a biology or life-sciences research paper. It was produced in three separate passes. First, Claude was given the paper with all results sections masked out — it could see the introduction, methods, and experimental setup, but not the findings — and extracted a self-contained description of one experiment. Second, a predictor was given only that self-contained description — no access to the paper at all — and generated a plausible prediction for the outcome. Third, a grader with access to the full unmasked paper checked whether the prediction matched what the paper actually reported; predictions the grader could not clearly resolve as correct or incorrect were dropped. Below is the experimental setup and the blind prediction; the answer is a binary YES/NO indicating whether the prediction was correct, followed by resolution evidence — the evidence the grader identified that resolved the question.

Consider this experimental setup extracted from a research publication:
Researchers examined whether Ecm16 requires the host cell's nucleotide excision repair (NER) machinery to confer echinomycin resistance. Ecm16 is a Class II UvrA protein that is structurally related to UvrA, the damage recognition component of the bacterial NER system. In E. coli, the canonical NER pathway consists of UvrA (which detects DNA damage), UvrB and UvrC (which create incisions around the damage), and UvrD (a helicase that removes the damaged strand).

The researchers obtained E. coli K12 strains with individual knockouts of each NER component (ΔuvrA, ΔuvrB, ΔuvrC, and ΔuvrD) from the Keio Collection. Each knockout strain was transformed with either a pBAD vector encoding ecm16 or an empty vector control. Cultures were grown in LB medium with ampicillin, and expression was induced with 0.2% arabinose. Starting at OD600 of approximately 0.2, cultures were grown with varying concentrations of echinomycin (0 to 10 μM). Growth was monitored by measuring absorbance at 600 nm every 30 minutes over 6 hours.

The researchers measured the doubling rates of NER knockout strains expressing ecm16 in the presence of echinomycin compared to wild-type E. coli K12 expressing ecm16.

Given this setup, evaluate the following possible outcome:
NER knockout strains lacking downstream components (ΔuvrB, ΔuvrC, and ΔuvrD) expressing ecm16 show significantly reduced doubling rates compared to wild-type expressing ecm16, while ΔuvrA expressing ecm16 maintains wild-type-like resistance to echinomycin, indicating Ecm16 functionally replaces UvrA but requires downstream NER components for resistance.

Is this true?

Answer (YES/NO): NO